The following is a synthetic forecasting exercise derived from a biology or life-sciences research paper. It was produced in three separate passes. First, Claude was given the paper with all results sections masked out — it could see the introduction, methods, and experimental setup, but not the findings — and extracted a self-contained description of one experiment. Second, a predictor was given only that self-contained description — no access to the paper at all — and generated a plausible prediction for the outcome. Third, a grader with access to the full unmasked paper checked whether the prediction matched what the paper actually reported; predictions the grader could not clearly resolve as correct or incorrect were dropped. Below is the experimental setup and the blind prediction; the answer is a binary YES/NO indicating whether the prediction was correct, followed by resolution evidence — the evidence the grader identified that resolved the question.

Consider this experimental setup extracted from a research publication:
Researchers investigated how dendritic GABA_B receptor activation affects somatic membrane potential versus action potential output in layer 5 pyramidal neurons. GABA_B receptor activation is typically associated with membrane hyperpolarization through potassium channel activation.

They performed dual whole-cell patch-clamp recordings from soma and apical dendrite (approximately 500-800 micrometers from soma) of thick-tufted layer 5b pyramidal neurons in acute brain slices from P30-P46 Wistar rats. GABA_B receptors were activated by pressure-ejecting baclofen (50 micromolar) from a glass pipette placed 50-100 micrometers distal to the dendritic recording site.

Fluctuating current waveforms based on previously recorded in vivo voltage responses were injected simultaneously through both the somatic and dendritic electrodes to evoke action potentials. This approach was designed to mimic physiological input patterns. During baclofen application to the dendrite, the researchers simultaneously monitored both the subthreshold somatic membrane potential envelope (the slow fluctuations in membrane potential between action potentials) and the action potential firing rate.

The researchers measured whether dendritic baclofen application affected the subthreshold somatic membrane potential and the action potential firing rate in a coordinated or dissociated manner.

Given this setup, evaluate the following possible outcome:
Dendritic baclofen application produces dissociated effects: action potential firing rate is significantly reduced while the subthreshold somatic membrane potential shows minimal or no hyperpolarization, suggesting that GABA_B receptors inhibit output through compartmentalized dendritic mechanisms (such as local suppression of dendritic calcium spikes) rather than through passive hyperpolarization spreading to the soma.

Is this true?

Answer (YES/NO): YES